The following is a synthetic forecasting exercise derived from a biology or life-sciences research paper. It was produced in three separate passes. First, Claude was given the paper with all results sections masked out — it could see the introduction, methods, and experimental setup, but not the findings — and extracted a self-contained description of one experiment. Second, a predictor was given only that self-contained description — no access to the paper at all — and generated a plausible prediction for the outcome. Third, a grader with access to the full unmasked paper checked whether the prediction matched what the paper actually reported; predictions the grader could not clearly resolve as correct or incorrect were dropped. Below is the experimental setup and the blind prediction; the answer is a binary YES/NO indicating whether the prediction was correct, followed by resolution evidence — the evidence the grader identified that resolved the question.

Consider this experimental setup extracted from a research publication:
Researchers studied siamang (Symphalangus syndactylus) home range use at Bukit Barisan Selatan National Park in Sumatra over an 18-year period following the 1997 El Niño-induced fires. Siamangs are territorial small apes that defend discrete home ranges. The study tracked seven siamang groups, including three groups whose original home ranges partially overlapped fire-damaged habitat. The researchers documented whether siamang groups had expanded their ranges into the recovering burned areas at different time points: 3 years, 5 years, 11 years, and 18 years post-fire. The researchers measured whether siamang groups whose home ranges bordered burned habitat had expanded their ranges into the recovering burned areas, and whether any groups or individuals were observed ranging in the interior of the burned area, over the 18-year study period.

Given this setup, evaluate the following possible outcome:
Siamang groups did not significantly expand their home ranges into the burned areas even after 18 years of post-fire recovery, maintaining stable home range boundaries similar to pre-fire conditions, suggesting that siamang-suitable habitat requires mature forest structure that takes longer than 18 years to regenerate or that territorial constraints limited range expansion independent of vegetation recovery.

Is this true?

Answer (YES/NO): NO